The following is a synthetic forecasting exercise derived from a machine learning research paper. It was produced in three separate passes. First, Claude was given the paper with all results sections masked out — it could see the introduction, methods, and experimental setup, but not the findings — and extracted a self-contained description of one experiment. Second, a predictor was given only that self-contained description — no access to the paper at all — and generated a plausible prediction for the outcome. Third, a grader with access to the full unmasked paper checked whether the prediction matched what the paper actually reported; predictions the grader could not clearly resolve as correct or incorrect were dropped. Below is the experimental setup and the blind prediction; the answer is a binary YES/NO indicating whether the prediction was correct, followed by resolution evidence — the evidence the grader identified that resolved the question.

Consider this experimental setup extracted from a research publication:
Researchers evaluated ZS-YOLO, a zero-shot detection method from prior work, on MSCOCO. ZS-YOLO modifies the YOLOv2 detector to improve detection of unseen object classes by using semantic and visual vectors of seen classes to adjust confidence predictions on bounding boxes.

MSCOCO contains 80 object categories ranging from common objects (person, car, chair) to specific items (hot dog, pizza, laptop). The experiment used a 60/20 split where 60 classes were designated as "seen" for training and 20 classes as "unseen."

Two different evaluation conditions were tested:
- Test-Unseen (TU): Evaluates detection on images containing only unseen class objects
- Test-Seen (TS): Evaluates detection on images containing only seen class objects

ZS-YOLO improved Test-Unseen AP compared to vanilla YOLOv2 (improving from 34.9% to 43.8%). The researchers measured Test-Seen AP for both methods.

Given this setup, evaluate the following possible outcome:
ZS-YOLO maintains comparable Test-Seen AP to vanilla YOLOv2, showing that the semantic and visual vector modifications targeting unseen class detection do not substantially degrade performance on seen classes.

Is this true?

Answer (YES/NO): NO